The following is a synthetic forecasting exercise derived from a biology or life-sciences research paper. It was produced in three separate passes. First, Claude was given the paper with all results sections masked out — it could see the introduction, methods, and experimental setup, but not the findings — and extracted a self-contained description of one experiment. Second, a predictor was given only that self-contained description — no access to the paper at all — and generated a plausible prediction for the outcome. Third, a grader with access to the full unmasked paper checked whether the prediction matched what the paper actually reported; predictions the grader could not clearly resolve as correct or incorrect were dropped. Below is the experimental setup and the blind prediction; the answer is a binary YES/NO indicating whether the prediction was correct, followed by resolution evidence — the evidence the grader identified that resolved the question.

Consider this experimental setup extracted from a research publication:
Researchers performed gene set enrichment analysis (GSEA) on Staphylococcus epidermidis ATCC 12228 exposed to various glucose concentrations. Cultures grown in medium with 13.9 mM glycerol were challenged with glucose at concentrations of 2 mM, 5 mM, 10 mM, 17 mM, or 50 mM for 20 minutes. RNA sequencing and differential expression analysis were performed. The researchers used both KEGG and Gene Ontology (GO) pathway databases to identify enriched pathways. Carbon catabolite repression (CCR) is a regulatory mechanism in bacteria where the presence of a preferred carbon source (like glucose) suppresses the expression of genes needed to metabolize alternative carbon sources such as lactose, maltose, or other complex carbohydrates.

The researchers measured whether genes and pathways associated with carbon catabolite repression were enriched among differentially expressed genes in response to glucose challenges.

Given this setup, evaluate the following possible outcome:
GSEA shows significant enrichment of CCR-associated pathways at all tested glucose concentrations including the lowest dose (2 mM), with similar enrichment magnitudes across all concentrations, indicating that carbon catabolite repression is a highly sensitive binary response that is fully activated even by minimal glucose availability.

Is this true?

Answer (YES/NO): NO